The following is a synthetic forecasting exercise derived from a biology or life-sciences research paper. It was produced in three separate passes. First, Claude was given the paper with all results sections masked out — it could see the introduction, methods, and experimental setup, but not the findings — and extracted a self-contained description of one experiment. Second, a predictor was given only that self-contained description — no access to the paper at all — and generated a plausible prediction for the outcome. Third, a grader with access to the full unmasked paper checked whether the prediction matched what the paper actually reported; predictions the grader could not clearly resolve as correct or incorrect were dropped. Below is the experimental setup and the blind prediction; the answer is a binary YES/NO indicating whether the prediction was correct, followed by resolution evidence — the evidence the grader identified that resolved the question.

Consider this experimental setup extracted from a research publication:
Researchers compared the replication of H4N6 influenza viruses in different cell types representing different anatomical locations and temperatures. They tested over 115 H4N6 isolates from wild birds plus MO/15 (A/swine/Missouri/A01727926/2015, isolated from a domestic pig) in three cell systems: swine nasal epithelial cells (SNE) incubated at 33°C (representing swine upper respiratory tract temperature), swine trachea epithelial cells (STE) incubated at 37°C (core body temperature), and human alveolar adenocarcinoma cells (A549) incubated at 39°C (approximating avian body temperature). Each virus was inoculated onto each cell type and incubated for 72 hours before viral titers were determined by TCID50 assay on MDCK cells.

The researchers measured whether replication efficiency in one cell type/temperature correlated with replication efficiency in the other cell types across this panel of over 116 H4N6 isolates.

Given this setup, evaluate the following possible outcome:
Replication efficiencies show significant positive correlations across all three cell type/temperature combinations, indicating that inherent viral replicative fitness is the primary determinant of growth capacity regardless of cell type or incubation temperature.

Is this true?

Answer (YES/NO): NO